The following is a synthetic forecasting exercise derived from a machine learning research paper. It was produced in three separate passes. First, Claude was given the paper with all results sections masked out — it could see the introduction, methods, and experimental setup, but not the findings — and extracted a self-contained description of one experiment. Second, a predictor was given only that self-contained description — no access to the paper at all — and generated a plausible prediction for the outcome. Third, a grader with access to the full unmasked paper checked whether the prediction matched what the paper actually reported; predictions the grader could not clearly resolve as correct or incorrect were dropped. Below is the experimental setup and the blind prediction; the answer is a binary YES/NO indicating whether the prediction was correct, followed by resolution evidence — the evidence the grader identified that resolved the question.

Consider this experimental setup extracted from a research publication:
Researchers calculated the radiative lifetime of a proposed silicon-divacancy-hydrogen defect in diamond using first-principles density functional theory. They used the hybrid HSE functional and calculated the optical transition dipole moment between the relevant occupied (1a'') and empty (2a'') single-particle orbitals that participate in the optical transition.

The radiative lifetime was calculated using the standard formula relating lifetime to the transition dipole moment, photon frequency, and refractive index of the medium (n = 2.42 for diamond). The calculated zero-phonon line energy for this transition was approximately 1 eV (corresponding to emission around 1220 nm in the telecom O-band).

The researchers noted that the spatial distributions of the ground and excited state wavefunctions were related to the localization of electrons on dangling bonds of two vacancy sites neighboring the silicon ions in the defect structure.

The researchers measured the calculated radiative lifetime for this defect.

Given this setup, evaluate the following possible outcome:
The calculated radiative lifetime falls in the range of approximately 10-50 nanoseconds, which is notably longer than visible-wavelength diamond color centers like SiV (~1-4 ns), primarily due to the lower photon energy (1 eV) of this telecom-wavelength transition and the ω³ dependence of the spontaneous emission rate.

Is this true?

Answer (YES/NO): NO